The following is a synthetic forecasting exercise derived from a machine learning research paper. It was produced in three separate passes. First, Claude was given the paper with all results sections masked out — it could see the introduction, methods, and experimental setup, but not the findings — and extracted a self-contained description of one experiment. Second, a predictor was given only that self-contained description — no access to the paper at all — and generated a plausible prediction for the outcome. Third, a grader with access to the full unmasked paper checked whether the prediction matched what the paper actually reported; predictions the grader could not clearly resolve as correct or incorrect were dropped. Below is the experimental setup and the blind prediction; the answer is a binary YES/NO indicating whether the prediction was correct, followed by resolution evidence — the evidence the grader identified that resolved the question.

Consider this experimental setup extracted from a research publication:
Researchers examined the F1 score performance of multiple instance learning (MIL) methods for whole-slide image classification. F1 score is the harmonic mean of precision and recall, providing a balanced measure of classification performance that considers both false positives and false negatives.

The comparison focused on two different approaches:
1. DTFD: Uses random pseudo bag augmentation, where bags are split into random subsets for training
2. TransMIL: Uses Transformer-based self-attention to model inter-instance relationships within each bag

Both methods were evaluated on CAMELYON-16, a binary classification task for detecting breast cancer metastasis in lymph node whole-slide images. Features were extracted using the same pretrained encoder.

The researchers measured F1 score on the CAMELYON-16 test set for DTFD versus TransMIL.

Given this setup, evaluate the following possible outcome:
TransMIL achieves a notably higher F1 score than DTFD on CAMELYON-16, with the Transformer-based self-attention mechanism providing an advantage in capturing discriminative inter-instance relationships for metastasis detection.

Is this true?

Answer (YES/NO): NO